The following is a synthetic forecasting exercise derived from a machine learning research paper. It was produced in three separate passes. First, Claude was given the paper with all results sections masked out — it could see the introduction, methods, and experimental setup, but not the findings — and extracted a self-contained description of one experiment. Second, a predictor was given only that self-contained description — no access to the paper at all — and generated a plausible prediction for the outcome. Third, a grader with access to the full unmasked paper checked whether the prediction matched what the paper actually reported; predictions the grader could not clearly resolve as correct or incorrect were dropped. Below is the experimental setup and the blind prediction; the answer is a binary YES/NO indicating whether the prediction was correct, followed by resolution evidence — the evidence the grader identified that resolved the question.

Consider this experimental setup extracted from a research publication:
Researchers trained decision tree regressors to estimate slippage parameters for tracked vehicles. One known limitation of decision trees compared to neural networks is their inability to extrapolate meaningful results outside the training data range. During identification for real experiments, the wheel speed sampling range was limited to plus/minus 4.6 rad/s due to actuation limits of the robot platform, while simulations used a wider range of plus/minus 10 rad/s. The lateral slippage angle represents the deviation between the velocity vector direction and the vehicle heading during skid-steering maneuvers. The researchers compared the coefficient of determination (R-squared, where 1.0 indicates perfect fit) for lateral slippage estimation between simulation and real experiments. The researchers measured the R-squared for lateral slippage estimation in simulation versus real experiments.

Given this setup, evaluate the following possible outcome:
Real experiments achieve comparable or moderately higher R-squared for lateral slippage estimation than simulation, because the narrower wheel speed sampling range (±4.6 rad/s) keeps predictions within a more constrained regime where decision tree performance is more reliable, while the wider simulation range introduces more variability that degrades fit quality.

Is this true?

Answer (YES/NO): NO